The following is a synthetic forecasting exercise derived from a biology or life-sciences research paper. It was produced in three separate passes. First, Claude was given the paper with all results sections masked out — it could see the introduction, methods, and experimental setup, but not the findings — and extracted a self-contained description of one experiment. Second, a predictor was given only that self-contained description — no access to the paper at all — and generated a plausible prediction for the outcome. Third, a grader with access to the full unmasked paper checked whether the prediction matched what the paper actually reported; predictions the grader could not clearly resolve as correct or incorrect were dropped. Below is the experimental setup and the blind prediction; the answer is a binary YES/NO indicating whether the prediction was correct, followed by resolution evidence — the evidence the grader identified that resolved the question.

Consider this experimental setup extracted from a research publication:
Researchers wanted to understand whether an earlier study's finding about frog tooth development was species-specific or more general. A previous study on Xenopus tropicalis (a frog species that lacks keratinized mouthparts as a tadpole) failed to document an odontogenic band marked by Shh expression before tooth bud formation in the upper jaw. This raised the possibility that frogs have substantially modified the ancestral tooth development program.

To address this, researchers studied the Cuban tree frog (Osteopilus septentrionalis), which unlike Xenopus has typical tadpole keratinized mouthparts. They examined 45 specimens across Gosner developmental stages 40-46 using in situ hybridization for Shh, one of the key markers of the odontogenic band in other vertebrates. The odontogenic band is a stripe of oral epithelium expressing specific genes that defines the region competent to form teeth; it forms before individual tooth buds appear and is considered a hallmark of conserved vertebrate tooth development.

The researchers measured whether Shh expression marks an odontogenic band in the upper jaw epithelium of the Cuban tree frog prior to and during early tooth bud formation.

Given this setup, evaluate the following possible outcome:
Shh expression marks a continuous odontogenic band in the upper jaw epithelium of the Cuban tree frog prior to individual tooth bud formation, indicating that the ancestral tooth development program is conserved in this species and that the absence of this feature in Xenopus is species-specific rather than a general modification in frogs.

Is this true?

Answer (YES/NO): NO